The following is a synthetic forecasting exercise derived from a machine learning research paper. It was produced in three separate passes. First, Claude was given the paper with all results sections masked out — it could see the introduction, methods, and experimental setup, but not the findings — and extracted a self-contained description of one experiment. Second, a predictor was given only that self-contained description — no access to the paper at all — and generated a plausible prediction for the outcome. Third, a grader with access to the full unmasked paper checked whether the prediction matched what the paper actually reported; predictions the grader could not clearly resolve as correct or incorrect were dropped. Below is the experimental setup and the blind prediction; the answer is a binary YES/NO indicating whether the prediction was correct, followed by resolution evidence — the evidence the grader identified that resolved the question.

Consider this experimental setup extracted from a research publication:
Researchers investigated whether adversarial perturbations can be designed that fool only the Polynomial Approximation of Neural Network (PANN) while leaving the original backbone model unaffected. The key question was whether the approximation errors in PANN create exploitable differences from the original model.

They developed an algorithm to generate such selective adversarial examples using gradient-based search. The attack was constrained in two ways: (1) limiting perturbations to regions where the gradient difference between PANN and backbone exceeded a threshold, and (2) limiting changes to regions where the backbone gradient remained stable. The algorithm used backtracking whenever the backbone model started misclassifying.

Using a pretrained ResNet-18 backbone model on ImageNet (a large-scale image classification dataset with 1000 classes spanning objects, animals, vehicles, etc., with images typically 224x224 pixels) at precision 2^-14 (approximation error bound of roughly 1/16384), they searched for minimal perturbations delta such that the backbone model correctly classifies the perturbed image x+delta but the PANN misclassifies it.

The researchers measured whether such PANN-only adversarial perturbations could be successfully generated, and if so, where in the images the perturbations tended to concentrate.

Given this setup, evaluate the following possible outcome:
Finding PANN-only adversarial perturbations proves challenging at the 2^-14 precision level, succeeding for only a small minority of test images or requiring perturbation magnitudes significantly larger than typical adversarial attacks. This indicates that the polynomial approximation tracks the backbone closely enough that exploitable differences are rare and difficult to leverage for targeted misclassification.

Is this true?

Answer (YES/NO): NO